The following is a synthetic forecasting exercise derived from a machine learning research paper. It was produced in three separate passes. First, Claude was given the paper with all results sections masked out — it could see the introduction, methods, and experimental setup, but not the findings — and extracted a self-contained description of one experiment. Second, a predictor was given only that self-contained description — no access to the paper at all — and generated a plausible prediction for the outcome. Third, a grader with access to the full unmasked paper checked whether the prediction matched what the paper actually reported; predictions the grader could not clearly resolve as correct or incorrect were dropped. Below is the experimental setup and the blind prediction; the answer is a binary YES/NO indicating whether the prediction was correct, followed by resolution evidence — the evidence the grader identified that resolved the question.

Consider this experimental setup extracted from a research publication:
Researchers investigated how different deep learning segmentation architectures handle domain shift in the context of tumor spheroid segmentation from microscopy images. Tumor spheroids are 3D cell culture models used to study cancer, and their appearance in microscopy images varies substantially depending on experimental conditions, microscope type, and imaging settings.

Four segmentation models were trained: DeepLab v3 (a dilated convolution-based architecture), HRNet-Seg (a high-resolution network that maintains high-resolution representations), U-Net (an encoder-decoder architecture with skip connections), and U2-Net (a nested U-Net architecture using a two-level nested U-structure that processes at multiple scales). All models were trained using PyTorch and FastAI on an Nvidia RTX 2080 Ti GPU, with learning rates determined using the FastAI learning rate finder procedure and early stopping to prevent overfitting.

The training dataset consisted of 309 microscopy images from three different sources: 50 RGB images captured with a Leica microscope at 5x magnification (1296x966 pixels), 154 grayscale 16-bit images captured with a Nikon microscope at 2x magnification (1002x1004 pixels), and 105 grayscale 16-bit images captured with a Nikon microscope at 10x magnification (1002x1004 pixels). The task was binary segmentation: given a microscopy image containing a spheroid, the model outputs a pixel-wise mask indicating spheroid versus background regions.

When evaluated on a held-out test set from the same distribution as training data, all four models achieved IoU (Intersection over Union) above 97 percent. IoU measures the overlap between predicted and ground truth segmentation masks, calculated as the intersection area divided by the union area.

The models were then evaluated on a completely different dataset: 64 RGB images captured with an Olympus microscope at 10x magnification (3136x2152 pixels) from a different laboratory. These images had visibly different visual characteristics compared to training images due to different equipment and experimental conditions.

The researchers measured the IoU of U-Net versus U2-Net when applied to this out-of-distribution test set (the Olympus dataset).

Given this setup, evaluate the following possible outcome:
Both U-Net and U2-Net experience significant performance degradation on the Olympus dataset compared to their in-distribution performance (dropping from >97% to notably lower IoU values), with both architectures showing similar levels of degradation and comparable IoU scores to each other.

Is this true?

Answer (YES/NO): NO